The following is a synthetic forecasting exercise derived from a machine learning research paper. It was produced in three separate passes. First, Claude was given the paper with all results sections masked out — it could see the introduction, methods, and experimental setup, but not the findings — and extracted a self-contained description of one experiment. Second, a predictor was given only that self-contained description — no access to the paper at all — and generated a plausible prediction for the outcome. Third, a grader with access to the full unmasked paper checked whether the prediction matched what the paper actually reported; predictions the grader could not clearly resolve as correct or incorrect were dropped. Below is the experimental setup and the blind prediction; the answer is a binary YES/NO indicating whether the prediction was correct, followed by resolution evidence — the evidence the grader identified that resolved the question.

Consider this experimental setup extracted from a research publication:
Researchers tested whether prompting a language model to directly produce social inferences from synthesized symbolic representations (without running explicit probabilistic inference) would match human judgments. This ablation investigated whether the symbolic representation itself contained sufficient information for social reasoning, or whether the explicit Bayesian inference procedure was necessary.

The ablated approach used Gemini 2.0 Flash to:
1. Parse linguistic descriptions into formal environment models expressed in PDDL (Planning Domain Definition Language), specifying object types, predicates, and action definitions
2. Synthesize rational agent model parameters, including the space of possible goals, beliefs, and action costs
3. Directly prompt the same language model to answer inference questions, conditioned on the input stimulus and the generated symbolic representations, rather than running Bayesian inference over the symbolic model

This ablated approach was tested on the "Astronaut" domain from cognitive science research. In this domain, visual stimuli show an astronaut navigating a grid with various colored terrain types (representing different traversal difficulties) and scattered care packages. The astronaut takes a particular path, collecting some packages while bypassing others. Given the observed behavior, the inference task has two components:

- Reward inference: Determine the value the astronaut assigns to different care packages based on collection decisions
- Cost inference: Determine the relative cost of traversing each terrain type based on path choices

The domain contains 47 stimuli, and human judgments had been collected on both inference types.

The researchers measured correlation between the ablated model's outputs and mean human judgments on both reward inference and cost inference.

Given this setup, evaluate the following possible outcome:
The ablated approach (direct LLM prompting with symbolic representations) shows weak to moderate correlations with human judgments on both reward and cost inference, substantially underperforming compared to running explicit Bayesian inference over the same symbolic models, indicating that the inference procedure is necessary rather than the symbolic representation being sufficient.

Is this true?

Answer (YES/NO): NO